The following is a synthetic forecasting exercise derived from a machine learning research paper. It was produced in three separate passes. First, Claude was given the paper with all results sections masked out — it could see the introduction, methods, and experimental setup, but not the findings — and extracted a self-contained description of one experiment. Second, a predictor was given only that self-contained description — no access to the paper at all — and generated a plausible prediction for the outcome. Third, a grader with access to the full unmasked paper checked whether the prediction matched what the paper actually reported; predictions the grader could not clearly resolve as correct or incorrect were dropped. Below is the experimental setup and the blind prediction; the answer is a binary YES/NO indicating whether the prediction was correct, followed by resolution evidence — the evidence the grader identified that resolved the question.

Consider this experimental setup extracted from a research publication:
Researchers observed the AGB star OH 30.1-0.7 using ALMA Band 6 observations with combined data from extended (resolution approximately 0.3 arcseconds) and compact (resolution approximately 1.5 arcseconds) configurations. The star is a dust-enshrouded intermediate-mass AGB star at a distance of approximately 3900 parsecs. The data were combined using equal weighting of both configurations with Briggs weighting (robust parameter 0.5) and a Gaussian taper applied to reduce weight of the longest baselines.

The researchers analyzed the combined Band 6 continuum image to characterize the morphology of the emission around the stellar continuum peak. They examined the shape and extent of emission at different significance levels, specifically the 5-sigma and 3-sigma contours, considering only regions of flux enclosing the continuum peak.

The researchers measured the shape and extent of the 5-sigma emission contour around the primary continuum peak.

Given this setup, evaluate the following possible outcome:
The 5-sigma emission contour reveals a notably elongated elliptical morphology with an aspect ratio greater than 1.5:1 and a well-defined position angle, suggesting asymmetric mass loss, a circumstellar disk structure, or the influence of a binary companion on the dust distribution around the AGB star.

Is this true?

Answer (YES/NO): NO